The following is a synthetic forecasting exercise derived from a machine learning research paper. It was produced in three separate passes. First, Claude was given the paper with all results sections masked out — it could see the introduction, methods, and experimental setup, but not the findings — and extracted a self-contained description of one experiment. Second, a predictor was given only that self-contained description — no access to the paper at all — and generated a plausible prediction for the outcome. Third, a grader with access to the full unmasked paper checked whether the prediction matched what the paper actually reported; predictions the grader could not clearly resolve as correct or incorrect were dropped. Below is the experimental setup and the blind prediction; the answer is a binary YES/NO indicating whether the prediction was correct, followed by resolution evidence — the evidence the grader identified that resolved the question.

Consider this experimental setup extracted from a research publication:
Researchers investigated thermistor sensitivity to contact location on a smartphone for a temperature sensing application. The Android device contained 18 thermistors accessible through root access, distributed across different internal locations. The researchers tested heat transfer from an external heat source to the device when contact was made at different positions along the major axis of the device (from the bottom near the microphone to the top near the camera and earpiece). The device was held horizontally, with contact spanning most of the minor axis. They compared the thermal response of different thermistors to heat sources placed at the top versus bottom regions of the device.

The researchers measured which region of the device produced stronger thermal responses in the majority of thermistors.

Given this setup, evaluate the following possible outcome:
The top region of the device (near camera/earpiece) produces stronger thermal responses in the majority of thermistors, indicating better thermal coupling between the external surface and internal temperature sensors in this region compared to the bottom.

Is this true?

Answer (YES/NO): YES